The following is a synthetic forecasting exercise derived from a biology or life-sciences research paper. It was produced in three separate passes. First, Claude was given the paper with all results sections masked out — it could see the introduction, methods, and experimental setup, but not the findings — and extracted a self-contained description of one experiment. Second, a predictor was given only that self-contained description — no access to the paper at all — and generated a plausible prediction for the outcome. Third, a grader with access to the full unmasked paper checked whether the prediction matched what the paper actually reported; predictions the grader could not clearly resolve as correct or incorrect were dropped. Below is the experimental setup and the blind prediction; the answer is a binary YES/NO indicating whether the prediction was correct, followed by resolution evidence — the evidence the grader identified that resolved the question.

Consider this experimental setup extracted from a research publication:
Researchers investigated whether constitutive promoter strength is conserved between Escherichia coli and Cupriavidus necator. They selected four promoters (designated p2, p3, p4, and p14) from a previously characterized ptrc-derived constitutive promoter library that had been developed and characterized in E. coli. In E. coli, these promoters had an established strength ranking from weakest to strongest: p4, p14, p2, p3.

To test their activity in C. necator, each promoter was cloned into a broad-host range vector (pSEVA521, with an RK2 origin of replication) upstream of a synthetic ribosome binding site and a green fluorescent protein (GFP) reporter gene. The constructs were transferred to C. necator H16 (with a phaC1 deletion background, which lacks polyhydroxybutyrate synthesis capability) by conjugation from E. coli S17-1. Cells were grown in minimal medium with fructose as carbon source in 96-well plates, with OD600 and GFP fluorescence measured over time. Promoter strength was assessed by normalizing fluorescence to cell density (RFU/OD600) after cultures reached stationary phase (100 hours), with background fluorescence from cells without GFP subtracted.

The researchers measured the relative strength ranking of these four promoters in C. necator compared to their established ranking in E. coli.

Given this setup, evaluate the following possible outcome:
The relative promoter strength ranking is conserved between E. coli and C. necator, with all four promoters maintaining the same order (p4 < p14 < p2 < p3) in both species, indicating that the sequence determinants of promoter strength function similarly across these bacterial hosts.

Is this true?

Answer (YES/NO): NO